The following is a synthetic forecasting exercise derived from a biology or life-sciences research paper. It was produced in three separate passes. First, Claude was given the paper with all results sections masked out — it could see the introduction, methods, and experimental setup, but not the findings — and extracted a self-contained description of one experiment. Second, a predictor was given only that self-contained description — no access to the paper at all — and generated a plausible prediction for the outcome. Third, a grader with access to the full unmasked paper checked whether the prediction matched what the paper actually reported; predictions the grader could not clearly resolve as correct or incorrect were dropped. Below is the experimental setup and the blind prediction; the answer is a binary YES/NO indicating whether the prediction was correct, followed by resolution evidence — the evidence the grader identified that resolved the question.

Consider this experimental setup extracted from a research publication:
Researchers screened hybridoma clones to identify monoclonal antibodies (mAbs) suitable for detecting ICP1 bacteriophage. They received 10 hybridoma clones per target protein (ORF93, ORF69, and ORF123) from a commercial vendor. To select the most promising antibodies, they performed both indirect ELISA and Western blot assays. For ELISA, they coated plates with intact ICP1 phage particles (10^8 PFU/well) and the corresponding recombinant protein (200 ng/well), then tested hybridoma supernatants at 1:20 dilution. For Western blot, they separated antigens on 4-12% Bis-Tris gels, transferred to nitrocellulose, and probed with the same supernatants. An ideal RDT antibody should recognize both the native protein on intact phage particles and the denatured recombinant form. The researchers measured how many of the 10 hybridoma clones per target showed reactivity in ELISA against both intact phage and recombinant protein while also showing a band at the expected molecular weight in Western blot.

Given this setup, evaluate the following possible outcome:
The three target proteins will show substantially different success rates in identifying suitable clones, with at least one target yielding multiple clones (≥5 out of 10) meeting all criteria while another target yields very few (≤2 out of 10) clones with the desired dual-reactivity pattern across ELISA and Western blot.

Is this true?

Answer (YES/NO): NO